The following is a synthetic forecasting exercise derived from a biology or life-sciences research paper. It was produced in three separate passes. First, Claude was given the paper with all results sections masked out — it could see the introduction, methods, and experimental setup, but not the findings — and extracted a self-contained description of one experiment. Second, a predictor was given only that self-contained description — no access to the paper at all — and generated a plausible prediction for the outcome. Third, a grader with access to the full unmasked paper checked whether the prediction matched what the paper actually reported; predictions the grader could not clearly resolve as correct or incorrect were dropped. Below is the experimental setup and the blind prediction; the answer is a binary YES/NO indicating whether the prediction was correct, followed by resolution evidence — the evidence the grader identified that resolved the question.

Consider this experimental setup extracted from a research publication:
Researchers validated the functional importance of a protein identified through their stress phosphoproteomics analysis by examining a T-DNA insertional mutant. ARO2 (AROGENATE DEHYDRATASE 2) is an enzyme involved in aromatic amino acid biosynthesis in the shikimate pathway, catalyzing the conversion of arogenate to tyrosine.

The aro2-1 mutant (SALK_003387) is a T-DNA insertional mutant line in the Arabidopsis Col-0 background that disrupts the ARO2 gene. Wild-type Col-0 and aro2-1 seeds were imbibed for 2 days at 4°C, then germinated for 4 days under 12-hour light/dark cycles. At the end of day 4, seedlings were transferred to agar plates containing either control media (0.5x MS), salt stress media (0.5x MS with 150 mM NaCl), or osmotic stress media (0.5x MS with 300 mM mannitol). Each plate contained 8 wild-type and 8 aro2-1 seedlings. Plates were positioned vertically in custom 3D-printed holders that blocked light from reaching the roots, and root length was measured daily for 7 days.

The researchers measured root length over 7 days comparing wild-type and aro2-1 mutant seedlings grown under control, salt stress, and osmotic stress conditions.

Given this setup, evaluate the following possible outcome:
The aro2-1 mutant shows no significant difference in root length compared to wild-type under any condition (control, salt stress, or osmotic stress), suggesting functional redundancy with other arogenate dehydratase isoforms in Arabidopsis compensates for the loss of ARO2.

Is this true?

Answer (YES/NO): NO